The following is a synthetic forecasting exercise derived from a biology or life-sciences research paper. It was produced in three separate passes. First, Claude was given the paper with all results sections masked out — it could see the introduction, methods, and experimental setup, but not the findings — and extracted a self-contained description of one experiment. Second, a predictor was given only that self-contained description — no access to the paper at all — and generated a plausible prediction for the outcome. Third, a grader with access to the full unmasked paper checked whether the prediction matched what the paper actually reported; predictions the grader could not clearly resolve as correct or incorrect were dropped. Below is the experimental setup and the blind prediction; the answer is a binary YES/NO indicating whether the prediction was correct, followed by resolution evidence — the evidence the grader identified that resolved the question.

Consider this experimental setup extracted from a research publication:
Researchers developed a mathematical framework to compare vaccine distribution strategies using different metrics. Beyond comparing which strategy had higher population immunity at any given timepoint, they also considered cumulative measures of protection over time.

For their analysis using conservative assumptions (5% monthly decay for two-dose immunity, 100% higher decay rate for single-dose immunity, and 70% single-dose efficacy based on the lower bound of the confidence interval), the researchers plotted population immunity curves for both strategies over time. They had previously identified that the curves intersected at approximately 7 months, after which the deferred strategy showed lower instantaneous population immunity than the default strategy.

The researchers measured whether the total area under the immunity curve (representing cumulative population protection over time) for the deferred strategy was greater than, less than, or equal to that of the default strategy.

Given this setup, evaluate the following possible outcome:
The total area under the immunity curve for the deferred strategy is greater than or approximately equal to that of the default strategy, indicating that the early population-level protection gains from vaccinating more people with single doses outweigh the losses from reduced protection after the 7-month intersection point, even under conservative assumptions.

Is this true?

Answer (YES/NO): YES